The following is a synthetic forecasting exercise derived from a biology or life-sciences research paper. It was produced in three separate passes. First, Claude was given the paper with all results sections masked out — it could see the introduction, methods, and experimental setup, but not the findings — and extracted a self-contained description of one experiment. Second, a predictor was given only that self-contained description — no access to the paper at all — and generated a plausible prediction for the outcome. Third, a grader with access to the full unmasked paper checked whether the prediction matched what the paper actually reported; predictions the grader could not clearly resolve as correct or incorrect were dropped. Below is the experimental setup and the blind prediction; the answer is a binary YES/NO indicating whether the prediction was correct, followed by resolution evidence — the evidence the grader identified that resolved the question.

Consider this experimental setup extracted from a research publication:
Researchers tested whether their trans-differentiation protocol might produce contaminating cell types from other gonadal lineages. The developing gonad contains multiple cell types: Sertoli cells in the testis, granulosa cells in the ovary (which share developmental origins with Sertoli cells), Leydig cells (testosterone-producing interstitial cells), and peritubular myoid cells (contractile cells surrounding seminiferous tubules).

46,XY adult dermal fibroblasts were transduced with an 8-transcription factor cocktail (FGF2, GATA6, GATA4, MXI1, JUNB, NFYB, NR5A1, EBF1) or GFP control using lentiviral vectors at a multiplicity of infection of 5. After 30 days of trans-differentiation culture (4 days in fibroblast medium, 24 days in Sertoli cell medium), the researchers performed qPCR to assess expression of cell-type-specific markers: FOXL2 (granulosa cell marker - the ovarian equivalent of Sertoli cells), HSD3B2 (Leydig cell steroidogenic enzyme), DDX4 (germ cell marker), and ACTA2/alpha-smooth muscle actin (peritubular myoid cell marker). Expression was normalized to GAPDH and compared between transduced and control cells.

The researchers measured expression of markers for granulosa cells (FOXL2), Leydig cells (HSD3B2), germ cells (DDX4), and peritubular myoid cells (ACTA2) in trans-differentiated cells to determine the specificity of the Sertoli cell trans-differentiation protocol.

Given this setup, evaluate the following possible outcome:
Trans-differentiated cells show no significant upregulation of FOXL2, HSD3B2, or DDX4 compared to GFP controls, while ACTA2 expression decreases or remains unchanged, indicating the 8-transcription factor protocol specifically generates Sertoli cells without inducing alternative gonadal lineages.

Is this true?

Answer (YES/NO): NO